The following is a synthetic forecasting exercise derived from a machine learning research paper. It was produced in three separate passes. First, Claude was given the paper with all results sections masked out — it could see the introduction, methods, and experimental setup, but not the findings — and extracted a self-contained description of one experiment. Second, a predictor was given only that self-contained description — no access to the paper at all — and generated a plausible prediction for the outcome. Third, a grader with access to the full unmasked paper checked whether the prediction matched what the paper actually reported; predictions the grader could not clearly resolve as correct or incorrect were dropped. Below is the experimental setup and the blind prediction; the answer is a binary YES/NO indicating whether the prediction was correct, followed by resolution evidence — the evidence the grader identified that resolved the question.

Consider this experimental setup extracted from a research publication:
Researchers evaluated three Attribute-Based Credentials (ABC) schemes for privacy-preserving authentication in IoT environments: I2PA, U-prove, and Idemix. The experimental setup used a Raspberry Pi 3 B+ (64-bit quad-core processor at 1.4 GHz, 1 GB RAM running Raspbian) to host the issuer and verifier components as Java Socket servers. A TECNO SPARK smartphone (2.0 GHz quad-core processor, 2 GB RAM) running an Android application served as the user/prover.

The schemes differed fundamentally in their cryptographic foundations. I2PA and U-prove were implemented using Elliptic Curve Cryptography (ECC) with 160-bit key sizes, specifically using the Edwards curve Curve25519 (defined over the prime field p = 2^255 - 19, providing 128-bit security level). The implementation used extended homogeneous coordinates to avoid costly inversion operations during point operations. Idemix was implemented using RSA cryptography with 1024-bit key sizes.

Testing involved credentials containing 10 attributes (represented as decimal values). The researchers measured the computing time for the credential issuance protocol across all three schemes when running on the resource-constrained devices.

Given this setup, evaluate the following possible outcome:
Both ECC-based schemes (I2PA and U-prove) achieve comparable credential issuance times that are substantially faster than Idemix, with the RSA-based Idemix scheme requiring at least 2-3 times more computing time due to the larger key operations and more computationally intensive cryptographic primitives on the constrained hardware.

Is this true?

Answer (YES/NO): YES